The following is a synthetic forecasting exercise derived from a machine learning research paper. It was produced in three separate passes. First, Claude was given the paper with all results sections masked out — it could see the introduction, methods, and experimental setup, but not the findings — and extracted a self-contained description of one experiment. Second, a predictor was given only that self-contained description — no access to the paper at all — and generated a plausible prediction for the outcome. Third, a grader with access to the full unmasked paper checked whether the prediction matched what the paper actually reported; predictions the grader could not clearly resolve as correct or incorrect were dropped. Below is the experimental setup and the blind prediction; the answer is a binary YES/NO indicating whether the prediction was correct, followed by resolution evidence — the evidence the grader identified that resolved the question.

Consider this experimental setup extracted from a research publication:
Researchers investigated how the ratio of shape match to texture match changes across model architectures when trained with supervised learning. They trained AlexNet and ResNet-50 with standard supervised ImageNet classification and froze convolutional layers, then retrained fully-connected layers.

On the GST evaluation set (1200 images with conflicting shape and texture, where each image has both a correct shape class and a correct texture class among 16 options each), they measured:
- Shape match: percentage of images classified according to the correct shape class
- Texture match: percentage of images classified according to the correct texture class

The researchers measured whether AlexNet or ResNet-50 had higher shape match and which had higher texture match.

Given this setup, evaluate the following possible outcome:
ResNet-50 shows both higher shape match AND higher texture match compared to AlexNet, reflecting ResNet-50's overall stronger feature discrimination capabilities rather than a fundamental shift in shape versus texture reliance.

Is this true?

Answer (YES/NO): NO